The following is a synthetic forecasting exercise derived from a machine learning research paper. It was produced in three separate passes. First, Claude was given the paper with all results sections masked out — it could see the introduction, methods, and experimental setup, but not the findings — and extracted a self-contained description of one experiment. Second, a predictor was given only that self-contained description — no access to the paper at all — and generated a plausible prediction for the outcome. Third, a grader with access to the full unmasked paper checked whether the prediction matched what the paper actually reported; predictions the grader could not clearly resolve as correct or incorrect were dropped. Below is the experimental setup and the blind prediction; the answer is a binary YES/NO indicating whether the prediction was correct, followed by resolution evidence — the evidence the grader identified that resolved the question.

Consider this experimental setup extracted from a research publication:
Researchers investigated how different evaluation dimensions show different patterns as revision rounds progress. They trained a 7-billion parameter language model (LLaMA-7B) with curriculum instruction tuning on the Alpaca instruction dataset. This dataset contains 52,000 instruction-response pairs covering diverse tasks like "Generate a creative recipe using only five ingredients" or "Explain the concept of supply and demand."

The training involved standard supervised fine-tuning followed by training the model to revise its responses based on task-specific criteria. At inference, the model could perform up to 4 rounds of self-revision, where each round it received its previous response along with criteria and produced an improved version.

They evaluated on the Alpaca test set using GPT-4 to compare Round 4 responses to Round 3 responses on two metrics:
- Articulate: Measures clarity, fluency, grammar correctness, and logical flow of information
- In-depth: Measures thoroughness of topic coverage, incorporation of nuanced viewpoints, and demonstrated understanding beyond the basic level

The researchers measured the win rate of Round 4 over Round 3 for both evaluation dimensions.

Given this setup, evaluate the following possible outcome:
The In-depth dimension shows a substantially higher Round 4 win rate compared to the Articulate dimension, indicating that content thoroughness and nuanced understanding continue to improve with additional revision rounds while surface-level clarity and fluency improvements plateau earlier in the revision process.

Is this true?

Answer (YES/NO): NO